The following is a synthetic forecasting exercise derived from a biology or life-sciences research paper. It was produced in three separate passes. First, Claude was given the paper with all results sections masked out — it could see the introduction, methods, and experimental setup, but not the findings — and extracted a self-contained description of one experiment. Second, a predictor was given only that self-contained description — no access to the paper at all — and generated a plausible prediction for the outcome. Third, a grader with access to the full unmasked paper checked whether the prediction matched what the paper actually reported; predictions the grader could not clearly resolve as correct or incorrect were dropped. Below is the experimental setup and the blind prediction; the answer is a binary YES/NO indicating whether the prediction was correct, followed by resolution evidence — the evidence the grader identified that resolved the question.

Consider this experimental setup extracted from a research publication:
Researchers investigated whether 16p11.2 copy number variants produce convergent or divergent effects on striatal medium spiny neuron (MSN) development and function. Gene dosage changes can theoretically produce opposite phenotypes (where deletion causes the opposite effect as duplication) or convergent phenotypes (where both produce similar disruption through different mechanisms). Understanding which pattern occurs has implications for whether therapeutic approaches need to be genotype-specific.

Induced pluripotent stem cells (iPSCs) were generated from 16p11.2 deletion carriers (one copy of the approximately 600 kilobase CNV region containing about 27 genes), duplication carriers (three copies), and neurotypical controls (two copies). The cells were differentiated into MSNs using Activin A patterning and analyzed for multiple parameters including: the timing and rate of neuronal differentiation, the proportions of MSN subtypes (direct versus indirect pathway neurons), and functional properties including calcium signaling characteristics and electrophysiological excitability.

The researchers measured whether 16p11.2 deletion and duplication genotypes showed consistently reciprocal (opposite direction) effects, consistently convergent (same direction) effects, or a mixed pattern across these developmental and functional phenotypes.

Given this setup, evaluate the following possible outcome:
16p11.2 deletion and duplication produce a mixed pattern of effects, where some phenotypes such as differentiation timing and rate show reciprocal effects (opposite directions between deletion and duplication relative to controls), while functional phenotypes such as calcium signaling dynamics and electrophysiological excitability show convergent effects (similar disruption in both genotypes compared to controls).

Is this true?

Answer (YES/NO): YES